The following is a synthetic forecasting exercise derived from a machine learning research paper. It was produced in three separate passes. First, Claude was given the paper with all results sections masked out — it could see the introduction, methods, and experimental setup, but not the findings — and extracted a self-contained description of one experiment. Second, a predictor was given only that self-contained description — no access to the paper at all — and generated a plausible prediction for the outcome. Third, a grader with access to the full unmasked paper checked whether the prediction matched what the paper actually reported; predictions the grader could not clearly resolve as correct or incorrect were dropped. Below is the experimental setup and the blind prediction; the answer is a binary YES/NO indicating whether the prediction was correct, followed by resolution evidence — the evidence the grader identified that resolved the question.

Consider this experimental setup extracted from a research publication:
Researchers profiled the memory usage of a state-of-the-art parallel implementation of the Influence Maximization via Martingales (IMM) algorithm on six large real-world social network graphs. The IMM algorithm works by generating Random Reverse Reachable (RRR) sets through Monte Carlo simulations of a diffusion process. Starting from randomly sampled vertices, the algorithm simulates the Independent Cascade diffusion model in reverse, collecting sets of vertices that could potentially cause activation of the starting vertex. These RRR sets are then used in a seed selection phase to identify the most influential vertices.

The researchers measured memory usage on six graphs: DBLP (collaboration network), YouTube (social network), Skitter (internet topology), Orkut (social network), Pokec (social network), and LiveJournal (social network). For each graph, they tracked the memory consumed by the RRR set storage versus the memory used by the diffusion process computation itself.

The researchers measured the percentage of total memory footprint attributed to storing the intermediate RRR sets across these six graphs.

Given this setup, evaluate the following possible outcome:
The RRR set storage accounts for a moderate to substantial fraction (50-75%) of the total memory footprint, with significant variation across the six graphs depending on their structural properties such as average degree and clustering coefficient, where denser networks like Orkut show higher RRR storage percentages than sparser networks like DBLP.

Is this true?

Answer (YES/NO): NO